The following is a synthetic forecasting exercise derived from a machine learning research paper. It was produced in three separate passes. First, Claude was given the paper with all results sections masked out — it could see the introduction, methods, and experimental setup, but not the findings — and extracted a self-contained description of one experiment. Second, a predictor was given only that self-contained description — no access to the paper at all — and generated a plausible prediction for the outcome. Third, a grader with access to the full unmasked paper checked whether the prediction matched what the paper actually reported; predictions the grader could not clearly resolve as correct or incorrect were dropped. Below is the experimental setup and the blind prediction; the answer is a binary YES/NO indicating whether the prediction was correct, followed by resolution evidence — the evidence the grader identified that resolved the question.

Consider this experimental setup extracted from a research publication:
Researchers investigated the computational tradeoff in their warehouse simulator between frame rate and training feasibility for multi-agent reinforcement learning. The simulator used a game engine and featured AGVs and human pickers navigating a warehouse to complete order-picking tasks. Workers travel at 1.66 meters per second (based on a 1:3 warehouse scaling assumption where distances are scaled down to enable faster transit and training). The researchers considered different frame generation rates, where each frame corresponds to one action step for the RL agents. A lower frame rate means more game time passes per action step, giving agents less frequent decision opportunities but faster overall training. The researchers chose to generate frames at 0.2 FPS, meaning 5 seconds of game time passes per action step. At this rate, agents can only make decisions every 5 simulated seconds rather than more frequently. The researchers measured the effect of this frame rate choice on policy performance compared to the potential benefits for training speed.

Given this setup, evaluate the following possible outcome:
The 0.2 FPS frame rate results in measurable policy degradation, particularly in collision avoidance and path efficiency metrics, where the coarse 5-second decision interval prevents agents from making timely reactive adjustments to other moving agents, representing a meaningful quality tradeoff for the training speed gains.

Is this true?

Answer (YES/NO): NO